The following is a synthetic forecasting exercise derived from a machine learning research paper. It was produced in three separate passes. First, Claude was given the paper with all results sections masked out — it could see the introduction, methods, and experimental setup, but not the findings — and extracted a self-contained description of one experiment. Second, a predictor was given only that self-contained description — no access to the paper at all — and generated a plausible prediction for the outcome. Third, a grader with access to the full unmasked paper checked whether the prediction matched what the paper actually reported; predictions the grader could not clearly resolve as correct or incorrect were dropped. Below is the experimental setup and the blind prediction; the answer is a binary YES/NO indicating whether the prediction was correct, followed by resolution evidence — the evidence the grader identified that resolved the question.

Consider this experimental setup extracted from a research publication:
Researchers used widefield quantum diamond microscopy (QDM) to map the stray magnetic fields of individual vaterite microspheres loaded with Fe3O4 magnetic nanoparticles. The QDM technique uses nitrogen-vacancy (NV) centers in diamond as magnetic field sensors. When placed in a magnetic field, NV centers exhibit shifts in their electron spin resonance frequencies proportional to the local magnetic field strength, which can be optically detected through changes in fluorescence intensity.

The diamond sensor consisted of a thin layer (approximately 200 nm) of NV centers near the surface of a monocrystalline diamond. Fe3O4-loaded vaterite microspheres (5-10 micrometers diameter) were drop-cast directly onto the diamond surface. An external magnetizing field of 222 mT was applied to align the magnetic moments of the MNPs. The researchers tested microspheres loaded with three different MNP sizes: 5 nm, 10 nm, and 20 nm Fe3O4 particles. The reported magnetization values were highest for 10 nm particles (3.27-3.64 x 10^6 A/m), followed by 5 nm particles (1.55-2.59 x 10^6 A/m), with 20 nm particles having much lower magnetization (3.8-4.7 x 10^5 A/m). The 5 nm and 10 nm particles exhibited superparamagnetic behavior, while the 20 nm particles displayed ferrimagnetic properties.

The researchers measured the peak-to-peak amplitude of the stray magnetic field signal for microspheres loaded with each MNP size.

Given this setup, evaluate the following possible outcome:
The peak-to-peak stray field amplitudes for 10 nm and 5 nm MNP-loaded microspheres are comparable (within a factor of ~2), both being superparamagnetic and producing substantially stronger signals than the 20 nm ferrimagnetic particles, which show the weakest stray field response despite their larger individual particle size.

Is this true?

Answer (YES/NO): YES